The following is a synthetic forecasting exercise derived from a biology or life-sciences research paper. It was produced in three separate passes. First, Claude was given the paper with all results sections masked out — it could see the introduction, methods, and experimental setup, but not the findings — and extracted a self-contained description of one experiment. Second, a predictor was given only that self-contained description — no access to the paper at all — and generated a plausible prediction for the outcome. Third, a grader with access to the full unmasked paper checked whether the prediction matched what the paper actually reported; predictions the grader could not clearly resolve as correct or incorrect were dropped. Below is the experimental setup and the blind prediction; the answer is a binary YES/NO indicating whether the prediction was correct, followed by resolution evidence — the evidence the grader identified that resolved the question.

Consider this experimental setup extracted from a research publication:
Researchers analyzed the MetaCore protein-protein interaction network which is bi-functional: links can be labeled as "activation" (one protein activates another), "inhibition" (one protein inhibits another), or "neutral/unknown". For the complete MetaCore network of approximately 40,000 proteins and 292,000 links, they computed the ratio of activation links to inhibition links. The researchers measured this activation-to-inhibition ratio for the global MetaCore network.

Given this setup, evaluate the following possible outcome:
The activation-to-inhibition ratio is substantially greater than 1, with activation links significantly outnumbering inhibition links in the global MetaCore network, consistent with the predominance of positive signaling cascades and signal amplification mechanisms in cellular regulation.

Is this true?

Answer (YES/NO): NO